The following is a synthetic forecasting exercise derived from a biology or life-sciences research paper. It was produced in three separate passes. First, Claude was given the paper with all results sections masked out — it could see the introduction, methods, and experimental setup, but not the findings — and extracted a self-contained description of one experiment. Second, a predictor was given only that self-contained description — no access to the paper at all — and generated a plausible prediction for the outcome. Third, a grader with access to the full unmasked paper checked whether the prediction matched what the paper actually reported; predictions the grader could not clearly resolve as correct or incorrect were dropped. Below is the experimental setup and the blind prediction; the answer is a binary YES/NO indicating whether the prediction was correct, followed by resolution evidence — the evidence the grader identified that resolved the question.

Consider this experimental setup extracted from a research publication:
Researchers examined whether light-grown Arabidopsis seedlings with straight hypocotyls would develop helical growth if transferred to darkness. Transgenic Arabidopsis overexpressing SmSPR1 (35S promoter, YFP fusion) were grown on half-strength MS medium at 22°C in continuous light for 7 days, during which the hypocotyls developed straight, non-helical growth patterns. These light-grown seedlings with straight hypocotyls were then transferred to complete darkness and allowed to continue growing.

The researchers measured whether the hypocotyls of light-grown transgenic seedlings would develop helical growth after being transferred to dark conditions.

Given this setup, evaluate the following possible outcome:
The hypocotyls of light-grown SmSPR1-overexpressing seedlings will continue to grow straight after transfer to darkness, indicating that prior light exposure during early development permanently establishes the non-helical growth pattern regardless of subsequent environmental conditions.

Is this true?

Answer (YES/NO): NO